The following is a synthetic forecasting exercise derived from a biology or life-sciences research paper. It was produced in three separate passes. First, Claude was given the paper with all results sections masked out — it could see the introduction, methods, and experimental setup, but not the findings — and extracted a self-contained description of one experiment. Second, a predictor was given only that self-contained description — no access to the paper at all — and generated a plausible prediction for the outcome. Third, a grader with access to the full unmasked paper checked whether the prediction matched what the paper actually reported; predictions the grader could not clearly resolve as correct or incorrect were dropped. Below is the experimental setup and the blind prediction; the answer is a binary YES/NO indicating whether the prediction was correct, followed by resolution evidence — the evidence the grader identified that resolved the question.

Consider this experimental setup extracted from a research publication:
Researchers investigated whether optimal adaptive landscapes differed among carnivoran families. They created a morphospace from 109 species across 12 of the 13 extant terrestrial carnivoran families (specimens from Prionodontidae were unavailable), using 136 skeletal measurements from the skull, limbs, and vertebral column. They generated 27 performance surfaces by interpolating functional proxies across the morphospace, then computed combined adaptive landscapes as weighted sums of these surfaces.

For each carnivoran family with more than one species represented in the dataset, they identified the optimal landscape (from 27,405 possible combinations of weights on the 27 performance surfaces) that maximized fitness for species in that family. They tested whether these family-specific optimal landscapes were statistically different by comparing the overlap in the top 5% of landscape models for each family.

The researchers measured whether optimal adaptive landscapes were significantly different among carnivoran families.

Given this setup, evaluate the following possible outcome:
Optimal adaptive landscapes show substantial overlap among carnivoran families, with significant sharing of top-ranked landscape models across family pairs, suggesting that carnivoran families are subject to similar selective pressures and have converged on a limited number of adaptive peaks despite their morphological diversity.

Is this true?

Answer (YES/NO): NO